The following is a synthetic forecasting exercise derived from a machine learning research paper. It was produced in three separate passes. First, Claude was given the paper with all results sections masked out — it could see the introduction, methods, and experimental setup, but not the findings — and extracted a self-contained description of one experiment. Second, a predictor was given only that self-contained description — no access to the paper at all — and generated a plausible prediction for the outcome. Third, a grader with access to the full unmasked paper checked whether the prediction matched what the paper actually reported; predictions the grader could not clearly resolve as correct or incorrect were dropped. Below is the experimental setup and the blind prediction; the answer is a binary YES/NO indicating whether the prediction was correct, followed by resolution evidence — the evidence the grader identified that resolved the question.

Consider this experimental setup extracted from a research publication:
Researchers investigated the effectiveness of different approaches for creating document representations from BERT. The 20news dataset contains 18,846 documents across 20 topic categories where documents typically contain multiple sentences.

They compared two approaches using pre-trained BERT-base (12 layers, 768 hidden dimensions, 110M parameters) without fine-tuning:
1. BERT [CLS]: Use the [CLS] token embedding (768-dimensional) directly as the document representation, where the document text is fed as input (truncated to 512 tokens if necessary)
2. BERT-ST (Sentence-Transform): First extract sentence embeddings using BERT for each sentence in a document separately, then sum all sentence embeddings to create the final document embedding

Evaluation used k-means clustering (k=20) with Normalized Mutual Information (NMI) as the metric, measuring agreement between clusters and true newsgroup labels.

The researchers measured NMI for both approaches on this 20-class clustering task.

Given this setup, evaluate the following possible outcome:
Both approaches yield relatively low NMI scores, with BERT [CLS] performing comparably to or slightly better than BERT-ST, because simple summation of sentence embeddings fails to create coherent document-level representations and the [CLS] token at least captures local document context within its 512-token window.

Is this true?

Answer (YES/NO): NO